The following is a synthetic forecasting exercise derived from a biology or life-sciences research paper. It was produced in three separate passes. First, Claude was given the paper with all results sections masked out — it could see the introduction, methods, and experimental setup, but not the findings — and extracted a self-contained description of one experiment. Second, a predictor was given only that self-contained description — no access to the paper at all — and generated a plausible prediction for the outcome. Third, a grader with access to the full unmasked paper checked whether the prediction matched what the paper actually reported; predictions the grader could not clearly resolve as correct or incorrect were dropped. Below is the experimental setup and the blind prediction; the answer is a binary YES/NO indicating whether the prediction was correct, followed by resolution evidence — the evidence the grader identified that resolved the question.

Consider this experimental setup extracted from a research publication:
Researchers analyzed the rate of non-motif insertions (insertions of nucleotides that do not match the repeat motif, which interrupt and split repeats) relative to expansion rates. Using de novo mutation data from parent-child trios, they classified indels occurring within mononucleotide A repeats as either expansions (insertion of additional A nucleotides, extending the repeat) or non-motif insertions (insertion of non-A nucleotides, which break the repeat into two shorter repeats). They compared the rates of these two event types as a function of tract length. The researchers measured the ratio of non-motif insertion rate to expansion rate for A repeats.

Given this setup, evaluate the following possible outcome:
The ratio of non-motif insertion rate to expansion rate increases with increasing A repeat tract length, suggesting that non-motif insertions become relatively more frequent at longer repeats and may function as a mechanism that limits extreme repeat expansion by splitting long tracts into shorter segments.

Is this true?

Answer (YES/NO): NO